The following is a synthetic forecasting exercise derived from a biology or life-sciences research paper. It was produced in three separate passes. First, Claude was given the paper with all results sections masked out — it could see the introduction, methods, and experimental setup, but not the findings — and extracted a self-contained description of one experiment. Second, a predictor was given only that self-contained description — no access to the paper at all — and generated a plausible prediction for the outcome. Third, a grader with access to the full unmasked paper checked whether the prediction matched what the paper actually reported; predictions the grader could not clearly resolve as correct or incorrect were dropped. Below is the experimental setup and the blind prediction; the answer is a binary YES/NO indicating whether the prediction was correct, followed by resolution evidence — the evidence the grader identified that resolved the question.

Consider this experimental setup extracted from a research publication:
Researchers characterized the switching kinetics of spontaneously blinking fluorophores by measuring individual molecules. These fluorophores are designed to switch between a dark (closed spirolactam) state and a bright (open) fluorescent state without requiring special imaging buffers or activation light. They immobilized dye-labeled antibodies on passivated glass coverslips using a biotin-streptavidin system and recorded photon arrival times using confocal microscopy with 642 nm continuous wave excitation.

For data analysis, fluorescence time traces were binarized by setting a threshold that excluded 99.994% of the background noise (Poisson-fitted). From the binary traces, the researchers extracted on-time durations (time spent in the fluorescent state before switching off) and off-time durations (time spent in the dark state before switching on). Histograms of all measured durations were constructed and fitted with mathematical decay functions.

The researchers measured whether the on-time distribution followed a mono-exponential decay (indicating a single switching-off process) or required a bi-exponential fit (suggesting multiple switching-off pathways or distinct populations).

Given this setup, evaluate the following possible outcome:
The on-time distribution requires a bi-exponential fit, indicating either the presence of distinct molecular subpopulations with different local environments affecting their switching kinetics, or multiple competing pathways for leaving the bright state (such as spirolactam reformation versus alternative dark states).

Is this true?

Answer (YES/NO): YES